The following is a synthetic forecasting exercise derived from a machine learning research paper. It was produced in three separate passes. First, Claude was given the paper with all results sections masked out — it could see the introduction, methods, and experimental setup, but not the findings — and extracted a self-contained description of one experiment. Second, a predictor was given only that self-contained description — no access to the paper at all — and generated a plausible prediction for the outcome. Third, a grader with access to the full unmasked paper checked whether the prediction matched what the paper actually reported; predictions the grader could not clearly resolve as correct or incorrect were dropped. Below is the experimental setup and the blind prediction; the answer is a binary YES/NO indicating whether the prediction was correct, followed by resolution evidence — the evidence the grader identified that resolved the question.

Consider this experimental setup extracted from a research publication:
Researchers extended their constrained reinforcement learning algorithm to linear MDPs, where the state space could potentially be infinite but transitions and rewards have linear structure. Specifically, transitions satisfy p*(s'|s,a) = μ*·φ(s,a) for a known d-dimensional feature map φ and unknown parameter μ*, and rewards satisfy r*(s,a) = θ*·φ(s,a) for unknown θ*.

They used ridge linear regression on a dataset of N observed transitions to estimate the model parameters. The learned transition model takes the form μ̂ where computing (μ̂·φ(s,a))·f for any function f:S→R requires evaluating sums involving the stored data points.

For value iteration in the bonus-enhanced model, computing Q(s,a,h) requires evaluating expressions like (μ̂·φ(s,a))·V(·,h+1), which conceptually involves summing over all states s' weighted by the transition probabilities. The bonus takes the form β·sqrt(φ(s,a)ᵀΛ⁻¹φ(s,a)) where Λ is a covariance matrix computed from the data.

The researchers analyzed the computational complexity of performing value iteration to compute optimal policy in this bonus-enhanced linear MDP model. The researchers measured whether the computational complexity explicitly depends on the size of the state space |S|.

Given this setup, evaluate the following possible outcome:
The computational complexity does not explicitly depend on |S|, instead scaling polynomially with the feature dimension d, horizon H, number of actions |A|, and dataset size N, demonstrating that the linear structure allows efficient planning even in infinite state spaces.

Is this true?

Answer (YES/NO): YES